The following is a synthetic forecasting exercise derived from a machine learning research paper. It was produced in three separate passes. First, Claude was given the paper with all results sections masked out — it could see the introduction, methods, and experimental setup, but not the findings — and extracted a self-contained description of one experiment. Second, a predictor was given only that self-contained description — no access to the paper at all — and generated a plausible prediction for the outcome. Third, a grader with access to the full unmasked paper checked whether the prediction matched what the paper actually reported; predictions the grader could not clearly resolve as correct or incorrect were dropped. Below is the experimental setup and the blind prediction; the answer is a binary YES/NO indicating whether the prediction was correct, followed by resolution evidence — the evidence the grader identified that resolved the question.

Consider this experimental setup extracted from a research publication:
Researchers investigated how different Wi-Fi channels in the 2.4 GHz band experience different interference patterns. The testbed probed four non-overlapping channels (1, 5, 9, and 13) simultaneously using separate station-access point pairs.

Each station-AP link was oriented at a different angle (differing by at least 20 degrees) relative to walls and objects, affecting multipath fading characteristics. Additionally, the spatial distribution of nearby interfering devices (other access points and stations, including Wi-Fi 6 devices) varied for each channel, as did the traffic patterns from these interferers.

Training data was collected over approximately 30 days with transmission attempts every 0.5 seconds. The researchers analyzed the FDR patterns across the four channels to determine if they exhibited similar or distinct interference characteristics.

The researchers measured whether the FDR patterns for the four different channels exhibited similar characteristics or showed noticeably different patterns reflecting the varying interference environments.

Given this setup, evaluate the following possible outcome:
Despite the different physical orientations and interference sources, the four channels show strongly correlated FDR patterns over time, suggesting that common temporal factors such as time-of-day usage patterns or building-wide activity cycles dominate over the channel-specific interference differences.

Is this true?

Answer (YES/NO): NO